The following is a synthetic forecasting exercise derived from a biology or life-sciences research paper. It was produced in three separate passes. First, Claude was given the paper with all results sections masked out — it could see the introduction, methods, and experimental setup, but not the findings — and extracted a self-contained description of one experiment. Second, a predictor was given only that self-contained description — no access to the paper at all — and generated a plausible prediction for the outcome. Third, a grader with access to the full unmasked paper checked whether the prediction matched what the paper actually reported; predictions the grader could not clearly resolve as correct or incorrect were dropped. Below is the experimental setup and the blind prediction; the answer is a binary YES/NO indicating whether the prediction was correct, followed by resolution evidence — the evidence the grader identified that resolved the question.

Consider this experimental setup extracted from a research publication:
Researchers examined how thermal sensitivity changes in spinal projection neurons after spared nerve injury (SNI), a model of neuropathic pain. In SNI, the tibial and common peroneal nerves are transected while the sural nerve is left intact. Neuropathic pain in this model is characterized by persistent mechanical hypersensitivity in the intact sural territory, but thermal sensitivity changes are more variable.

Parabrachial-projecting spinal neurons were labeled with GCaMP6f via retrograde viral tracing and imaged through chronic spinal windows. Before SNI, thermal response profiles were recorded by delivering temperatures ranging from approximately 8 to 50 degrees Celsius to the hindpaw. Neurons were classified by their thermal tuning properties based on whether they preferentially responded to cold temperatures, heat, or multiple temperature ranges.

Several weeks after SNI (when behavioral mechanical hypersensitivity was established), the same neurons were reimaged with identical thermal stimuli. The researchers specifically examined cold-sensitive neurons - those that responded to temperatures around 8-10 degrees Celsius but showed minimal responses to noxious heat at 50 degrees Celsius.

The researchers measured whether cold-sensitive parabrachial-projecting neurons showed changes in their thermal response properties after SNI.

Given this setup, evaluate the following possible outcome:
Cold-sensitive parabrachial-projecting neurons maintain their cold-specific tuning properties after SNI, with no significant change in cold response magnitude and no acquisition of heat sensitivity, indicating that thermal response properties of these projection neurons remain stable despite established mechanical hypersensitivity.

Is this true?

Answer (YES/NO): NO